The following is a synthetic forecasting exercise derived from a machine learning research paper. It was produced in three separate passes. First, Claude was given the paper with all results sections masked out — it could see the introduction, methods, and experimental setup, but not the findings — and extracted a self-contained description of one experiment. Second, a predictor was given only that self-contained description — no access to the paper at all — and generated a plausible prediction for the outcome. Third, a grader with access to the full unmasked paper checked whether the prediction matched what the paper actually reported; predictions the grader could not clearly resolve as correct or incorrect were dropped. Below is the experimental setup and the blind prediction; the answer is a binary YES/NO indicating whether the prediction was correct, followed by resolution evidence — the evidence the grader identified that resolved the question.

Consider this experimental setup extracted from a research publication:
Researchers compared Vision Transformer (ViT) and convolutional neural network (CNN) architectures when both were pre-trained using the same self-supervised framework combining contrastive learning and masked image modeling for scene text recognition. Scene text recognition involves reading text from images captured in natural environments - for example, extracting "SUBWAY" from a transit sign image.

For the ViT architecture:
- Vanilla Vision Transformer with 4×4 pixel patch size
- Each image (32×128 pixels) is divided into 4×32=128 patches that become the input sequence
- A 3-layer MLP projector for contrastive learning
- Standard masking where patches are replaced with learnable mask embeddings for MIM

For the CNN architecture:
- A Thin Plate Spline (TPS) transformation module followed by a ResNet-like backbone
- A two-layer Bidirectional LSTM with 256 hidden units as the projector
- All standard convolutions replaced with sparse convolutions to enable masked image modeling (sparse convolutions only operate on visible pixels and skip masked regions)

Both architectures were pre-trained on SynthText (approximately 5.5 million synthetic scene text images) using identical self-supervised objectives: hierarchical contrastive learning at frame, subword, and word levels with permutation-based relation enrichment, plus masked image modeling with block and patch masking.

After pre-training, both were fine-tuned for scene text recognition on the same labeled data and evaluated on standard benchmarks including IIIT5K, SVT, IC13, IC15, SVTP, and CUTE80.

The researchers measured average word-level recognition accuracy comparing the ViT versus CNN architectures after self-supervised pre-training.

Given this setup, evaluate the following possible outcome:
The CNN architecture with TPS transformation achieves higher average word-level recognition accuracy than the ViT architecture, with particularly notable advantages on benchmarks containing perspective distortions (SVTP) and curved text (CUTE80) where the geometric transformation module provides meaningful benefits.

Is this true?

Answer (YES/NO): NO